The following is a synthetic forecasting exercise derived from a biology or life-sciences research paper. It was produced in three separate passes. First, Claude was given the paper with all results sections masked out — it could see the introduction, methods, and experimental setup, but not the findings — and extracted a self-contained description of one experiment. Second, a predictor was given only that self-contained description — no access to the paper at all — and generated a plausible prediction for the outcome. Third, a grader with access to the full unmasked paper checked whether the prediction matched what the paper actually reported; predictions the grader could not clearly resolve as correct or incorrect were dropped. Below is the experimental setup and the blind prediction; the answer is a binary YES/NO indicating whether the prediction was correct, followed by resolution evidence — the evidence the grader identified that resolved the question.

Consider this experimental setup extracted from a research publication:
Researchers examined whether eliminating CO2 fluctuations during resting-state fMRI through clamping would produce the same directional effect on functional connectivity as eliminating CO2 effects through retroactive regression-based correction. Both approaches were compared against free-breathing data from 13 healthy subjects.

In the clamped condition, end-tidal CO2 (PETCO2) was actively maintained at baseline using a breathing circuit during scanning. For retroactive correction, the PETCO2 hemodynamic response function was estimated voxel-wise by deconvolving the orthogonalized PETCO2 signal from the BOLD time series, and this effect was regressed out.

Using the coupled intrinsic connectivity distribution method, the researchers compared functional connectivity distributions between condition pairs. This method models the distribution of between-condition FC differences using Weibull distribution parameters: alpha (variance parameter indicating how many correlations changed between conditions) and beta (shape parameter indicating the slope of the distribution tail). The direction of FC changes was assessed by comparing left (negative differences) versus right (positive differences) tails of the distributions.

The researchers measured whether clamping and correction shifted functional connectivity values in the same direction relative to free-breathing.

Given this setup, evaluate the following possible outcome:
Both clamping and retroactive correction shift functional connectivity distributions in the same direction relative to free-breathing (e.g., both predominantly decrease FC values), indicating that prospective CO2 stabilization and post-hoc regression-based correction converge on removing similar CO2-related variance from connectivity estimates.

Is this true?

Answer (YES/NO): YES